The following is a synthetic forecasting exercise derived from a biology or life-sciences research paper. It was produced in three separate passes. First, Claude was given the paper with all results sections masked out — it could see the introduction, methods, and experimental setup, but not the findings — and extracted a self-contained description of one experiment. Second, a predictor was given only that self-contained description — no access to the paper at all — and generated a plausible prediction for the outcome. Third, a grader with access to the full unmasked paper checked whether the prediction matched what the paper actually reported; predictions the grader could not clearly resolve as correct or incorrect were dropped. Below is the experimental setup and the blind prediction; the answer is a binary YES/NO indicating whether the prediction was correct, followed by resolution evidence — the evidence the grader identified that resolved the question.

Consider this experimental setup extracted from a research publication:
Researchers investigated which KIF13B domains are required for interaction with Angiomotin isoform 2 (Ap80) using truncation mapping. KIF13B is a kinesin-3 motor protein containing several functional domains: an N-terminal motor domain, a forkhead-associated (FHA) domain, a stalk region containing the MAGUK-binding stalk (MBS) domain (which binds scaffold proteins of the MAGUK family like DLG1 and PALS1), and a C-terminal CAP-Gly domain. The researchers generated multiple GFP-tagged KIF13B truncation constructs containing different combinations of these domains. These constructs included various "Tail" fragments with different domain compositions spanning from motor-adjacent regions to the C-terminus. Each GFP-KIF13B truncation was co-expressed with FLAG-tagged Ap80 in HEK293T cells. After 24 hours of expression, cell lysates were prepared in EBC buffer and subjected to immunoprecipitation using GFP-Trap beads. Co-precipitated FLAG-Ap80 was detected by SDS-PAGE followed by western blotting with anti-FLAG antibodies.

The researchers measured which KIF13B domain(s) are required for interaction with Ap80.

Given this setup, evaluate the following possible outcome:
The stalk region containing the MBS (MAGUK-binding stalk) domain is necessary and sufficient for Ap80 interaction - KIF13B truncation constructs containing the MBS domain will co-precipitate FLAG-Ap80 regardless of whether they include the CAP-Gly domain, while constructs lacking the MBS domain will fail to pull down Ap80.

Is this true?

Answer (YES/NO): NO